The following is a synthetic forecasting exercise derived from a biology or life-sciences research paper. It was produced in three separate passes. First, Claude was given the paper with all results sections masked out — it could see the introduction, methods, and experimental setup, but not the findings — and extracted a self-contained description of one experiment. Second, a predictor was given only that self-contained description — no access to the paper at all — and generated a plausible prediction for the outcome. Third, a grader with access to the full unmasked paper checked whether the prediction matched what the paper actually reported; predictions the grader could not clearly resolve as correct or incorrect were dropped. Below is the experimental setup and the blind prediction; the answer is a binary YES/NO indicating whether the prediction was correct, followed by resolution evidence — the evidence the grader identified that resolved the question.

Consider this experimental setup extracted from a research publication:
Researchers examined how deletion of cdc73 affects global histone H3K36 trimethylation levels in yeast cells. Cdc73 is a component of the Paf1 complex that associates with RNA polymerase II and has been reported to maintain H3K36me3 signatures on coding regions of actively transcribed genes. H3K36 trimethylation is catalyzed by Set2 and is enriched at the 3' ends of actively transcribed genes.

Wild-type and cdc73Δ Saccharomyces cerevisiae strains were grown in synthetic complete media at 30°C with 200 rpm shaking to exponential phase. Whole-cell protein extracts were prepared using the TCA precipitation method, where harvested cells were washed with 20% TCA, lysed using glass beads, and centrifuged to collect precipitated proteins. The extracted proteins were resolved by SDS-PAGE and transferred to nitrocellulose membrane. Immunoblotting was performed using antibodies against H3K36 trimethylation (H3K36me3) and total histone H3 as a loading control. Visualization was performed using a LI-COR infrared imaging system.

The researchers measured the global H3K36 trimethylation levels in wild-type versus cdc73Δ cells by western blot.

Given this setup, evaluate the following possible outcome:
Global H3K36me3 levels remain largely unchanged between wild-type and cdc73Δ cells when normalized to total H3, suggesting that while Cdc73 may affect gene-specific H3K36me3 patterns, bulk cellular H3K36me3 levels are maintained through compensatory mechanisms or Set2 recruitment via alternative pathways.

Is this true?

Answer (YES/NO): NO